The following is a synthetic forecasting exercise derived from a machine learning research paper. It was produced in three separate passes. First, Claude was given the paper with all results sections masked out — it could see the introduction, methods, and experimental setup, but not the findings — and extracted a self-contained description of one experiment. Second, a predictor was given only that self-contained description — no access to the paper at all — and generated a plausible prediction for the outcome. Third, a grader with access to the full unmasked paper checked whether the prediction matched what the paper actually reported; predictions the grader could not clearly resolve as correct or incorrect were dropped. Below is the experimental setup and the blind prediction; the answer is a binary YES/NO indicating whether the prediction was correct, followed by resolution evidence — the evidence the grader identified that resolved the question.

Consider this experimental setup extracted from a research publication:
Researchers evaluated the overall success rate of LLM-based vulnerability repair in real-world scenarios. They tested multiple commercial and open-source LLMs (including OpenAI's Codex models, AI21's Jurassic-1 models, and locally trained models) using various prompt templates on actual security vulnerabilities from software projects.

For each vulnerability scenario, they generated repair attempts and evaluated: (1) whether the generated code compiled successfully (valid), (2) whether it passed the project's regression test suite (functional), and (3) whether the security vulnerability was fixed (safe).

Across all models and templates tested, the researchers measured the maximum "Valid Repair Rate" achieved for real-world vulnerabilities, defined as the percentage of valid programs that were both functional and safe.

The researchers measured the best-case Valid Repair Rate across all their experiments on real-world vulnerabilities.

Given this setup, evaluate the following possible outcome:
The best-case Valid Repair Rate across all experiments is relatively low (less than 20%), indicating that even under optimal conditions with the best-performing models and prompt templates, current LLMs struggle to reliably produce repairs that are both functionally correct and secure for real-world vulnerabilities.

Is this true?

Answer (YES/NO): NO